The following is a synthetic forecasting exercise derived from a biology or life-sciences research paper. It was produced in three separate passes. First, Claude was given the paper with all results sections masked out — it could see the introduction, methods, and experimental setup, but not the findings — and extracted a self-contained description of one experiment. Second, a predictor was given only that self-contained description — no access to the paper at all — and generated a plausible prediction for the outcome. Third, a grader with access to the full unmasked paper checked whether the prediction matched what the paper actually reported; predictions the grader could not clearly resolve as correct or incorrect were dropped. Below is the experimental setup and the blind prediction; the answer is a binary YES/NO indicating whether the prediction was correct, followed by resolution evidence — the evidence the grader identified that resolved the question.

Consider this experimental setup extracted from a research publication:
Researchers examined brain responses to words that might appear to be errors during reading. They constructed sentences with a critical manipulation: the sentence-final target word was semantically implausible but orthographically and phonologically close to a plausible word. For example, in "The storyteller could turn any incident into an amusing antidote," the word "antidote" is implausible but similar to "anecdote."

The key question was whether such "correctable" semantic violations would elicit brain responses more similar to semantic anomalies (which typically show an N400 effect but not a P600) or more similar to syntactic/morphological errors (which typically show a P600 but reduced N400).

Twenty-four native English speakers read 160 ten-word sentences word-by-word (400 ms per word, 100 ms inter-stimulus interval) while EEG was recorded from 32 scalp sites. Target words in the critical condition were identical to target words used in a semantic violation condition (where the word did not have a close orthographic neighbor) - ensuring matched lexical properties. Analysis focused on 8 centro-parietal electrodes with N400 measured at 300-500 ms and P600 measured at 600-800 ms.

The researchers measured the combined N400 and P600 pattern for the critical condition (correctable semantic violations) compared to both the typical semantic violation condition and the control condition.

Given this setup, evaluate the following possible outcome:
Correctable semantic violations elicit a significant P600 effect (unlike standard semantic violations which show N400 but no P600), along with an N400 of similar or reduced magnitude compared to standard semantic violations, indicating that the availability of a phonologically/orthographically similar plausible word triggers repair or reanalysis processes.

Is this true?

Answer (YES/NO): YES